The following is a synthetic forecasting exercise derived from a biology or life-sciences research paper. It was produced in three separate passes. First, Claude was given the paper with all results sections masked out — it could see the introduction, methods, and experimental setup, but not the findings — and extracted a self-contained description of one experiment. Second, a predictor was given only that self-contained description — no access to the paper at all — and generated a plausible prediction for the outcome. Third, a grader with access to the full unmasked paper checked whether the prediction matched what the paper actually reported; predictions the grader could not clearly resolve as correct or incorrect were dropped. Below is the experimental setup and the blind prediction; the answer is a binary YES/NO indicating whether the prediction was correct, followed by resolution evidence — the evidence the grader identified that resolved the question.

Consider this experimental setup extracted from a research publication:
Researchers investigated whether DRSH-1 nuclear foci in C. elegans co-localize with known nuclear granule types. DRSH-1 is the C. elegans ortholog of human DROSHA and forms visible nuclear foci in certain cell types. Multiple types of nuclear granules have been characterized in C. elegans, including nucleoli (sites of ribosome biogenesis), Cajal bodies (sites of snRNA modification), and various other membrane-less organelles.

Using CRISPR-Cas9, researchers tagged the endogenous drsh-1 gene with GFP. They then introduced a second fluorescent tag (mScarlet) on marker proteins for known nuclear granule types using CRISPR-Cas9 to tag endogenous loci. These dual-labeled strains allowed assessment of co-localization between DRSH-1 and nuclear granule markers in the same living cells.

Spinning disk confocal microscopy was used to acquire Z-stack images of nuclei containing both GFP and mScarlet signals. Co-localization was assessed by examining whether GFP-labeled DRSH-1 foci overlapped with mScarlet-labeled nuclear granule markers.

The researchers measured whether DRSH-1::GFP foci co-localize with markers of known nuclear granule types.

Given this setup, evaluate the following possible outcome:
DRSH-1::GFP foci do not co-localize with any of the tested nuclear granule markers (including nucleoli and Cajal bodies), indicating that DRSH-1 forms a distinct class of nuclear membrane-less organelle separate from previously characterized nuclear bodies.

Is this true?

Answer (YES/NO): NO